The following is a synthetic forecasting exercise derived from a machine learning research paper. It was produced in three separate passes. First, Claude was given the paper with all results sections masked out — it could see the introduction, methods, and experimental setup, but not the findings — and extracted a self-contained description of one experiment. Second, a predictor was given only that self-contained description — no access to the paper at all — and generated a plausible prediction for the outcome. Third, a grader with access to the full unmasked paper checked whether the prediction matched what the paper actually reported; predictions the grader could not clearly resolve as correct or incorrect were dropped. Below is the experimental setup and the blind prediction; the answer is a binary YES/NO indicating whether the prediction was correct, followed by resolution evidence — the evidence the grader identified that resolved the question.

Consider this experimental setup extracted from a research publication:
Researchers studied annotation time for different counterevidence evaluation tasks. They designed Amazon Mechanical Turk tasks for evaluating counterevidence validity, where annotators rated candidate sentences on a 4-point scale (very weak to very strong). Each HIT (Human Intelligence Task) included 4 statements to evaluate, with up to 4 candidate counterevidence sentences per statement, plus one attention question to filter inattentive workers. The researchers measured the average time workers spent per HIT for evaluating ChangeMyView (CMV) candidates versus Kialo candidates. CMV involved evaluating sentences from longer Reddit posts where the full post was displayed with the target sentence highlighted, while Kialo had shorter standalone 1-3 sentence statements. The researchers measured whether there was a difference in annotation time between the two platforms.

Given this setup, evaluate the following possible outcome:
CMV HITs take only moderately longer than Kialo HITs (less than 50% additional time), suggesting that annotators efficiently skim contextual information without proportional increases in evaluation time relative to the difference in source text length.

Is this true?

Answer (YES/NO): NO